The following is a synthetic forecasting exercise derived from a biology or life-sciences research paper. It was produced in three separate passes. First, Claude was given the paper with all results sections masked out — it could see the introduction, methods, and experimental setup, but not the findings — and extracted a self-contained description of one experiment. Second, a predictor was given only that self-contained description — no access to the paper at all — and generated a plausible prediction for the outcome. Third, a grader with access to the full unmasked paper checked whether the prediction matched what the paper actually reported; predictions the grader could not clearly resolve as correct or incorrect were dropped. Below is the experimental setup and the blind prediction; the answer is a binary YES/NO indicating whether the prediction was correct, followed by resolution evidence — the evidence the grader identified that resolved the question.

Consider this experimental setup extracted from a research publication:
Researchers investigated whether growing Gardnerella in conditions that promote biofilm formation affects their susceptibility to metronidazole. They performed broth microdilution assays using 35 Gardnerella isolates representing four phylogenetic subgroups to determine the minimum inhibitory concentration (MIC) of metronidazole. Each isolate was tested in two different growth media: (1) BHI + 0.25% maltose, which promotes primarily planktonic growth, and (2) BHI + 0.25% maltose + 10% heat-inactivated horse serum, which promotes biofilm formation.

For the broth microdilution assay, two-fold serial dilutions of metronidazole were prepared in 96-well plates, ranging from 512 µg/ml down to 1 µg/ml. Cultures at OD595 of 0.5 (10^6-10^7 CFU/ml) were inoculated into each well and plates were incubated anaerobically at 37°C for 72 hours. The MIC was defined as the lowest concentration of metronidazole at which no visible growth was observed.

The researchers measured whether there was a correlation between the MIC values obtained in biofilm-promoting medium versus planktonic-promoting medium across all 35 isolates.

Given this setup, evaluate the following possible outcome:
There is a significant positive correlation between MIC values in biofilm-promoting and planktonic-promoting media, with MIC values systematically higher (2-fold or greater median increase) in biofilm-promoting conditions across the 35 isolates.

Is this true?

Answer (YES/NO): NO